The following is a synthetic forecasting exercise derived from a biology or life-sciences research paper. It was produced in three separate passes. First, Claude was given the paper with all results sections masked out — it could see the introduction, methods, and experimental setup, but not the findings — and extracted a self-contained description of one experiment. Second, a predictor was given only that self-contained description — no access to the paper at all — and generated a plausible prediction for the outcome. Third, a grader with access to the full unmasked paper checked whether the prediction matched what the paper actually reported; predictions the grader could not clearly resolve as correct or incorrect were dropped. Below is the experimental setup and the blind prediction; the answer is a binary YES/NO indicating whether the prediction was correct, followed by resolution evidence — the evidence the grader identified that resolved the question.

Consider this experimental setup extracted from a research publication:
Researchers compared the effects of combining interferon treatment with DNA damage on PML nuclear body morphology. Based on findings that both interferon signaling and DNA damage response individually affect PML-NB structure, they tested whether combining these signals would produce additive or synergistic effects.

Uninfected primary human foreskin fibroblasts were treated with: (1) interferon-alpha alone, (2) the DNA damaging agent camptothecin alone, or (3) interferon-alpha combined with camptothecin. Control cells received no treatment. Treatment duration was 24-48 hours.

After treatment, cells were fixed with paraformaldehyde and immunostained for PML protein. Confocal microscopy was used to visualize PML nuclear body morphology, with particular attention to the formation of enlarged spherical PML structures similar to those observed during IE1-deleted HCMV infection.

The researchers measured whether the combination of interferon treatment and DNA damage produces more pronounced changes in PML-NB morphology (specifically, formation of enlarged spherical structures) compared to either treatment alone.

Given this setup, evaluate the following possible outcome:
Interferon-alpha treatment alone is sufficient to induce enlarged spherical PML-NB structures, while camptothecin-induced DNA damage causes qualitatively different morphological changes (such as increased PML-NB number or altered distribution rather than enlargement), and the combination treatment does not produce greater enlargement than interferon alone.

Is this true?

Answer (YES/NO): NO